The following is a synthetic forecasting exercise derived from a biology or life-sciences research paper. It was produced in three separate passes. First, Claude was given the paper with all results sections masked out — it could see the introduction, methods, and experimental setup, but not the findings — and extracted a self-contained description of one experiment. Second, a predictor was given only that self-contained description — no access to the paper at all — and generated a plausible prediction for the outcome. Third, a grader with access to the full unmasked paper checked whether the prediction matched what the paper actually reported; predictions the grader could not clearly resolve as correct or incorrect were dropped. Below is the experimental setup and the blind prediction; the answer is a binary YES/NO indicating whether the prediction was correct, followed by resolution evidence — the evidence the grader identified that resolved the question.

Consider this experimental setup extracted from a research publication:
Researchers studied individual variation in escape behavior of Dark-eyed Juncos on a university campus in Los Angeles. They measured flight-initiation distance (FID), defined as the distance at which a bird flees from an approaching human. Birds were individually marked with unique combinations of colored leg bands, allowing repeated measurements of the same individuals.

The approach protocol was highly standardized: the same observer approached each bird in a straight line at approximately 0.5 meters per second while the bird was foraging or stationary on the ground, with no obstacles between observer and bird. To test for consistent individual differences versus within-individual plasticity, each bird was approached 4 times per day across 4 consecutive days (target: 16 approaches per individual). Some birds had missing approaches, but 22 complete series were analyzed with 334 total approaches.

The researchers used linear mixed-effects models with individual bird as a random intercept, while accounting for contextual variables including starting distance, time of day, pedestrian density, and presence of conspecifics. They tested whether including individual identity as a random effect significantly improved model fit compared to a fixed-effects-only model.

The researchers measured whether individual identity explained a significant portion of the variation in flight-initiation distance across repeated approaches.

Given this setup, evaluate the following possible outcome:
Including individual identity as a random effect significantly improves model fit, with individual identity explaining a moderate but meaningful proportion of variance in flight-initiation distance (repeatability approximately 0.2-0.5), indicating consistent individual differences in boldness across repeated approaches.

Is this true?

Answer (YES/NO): YES